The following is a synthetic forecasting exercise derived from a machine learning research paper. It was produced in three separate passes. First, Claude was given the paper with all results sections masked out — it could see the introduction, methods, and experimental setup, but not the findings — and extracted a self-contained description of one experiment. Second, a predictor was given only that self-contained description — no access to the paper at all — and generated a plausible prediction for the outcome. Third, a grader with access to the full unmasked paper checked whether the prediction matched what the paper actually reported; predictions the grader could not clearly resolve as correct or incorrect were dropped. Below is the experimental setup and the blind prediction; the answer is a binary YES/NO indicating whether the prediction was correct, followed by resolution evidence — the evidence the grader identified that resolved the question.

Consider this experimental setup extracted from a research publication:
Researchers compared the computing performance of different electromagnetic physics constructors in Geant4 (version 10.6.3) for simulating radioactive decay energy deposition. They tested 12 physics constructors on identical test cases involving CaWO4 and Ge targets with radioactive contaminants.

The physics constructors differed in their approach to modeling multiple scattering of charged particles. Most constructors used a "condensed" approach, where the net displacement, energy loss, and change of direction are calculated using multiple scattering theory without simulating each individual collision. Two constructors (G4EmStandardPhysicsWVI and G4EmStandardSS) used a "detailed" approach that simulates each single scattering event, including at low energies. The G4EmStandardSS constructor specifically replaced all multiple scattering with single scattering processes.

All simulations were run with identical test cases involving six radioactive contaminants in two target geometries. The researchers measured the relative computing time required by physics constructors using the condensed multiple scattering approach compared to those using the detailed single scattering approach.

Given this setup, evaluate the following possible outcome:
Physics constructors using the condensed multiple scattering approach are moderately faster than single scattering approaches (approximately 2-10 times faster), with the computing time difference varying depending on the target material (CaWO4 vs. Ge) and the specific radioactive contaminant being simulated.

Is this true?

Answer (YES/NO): NO